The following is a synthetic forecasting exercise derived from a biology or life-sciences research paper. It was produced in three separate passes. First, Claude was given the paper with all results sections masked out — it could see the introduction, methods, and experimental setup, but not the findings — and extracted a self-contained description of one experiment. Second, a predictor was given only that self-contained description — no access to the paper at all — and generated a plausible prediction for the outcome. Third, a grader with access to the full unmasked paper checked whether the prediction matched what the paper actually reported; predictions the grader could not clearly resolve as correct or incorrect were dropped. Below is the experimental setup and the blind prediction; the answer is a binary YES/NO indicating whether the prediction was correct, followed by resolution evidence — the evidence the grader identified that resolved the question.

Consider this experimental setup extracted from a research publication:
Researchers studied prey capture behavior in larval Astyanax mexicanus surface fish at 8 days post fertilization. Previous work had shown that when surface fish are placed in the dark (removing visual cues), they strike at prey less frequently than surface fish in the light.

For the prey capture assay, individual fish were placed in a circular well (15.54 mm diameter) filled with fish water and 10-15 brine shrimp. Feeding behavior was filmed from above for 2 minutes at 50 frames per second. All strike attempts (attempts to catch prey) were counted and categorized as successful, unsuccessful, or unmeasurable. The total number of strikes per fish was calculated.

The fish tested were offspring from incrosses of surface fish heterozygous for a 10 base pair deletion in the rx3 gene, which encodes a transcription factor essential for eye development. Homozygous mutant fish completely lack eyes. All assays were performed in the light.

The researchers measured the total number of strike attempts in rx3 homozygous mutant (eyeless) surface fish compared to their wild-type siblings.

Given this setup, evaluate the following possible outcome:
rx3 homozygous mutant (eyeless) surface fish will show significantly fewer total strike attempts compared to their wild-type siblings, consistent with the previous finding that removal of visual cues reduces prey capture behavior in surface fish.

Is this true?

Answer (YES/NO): NO